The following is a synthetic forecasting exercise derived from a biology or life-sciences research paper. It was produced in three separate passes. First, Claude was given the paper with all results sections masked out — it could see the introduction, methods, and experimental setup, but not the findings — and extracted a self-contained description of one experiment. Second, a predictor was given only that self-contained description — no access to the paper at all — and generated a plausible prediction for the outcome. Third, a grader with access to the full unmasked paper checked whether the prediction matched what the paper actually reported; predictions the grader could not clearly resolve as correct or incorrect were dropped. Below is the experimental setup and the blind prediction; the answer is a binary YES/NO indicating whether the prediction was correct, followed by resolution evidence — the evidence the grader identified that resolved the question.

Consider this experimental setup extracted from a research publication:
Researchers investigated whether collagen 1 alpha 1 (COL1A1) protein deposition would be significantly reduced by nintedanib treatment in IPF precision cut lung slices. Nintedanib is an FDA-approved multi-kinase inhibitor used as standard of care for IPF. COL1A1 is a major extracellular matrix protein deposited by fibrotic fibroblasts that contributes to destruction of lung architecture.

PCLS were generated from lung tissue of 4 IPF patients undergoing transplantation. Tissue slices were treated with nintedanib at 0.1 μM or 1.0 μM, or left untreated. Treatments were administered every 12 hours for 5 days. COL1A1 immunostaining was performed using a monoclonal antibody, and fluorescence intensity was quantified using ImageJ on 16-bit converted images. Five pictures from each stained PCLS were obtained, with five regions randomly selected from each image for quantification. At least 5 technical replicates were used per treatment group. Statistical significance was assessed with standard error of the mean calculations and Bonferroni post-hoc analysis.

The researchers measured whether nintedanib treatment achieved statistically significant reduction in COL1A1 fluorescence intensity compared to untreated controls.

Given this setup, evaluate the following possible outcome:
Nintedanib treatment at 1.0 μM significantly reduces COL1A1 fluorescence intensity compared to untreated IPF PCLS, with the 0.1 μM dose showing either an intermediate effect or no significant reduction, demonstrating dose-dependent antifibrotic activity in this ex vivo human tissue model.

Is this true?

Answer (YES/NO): NO